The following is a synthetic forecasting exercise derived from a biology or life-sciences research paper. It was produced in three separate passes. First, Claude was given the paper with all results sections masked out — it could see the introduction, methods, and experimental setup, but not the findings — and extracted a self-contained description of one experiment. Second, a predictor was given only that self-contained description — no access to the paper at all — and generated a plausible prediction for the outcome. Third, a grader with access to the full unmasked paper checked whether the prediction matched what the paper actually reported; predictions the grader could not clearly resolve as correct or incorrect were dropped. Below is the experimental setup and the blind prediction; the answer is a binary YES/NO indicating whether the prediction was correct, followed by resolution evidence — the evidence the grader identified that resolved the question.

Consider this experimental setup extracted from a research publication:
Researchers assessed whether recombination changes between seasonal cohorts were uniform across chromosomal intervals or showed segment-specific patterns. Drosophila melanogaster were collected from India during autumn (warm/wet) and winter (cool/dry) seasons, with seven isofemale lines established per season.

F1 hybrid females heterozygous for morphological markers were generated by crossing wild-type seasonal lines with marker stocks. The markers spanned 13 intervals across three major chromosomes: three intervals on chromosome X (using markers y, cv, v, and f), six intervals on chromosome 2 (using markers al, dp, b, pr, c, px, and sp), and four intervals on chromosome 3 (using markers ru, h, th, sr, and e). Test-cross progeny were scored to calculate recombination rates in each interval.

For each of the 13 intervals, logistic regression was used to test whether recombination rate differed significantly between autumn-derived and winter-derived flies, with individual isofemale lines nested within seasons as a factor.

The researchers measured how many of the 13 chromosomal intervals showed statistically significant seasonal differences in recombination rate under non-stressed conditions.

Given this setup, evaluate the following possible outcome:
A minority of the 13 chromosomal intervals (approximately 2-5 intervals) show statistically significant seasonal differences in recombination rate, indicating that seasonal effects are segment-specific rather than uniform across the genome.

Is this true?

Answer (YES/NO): YES